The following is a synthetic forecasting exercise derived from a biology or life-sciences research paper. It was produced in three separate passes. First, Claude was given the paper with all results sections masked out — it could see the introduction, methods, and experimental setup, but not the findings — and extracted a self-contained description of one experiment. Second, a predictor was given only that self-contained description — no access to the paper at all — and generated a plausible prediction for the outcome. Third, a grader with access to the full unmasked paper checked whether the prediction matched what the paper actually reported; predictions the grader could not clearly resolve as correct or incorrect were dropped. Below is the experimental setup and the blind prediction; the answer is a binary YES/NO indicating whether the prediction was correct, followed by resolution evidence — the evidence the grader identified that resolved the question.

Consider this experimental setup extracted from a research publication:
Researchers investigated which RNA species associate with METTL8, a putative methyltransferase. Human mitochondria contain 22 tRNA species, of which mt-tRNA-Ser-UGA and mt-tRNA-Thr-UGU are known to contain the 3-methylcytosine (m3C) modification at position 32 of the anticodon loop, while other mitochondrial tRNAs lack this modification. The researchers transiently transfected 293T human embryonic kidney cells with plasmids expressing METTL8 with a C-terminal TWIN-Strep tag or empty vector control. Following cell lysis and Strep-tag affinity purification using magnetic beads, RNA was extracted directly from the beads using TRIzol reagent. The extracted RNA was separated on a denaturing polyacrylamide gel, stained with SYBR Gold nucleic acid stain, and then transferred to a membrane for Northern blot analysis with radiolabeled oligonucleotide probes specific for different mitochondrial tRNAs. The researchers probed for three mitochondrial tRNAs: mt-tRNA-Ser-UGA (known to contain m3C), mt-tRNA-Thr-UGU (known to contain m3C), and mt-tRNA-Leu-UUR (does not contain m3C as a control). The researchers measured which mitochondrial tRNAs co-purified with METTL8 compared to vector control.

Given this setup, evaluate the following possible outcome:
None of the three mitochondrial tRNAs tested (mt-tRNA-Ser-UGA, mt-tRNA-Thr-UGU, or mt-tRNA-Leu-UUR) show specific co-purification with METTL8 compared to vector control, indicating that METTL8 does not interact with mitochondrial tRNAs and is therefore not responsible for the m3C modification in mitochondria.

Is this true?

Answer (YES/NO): NO